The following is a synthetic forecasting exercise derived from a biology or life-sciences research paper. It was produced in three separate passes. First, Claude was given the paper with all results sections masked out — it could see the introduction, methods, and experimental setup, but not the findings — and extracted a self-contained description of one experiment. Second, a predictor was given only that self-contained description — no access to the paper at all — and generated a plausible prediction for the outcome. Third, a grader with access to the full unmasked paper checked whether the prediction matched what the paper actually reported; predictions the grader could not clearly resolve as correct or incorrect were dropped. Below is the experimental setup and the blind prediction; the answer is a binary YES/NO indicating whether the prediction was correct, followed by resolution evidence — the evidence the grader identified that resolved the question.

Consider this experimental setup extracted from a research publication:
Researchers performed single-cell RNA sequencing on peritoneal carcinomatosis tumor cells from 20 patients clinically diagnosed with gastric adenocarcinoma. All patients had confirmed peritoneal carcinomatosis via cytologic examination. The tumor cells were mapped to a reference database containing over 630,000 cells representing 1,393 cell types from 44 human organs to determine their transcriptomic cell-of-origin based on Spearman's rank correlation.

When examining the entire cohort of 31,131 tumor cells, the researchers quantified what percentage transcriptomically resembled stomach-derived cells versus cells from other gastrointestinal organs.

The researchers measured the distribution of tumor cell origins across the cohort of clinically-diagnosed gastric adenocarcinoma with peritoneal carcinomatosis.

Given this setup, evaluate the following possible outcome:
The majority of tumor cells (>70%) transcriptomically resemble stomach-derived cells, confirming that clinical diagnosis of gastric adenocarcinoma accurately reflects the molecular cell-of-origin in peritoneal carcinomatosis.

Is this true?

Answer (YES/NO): NO